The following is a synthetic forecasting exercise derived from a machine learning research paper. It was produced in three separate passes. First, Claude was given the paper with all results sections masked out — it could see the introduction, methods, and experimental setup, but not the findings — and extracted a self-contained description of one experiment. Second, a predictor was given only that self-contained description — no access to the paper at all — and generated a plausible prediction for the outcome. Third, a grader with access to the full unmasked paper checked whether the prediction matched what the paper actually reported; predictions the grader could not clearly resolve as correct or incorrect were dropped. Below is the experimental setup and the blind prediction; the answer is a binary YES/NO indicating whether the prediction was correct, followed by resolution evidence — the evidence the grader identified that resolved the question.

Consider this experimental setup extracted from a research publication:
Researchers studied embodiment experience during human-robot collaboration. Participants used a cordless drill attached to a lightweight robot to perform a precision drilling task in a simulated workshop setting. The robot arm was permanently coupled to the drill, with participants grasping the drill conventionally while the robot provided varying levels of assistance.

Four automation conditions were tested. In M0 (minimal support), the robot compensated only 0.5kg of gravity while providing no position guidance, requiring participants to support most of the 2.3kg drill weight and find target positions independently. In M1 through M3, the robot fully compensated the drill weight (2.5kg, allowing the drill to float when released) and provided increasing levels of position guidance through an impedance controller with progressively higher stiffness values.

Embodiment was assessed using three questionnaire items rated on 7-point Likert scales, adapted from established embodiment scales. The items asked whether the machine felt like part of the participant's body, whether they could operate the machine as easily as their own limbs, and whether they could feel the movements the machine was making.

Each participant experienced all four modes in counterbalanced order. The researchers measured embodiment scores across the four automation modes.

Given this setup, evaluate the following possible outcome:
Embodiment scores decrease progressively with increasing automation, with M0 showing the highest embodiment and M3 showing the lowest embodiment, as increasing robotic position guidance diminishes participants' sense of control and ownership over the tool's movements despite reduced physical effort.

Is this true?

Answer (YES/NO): NO